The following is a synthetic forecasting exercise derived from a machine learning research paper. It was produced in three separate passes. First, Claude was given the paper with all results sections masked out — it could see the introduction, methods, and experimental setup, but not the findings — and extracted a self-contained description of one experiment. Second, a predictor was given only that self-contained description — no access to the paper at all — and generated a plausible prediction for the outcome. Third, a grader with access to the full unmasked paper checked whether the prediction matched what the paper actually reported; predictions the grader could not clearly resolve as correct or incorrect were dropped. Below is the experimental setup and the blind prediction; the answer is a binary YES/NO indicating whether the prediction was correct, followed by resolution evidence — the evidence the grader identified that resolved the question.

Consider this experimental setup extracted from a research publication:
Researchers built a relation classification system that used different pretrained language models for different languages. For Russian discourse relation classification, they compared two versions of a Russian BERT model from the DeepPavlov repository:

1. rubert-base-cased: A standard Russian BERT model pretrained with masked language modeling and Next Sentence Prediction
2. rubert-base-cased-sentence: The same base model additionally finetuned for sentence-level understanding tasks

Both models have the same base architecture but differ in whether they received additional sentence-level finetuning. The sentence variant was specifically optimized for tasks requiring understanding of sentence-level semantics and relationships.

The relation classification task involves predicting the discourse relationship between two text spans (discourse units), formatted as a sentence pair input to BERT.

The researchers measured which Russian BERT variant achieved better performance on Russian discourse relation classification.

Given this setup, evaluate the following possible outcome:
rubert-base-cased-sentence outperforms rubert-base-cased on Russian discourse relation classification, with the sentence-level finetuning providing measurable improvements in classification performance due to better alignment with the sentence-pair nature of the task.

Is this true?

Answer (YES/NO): YES